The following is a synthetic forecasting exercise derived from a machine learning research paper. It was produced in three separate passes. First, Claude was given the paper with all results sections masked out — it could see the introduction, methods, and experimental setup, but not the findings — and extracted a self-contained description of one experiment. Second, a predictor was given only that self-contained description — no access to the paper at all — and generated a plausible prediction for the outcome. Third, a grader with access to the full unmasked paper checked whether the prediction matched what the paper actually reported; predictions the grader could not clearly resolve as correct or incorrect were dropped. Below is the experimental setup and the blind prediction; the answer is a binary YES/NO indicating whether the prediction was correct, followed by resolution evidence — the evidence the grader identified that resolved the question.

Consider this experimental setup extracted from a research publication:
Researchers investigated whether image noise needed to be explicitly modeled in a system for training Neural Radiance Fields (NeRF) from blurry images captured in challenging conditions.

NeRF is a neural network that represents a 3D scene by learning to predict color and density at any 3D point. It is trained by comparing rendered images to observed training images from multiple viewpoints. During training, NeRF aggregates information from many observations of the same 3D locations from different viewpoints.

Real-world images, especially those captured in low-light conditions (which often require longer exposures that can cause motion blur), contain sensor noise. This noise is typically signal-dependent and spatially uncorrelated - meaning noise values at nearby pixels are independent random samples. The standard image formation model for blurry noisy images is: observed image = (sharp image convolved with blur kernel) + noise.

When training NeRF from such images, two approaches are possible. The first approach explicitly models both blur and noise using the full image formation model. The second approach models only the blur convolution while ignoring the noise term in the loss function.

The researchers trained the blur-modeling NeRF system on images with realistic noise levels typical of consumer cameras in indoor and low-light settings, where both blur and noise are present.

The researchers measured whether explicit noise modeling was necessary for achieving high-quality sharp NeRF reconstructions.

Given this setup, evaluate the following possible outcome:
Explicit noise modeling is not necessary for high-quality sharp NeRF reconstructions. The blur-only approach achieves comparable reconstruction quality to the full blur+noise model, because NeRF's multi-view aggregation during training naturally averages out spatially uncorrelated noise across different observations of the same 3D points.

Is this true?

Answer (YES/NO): YES